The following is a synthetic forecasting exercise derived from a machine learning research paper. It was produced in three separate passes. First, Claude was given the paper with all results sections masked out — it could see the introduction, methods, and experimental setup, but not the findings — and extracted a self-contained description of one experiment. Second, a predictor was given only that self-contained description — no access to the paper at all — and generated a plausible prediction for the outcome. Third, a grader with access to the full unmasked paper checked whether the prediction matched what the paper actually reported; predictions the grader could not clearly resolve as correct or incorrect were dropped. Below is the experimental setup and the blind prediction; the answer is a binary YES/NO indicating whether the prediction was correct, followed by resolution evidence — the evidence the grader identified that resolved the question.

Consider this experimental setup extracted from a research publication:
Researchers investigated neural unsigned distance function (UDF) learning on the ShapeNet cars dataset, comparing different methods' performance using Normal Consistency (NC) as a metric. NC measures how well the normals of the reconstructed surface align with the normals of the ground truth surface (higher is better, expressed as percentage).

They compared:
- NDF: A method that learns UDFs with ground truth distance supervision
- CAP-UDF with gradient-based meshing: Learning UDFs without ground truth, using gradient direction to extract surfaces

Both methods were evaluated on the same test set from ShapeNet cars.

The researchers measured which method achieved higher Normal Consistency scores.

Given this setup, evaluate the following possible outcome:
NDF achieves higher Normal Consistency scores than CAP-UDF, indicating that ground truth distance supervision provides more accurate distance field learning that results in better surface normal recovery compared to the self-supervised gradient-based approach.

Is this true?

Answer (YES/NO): NO